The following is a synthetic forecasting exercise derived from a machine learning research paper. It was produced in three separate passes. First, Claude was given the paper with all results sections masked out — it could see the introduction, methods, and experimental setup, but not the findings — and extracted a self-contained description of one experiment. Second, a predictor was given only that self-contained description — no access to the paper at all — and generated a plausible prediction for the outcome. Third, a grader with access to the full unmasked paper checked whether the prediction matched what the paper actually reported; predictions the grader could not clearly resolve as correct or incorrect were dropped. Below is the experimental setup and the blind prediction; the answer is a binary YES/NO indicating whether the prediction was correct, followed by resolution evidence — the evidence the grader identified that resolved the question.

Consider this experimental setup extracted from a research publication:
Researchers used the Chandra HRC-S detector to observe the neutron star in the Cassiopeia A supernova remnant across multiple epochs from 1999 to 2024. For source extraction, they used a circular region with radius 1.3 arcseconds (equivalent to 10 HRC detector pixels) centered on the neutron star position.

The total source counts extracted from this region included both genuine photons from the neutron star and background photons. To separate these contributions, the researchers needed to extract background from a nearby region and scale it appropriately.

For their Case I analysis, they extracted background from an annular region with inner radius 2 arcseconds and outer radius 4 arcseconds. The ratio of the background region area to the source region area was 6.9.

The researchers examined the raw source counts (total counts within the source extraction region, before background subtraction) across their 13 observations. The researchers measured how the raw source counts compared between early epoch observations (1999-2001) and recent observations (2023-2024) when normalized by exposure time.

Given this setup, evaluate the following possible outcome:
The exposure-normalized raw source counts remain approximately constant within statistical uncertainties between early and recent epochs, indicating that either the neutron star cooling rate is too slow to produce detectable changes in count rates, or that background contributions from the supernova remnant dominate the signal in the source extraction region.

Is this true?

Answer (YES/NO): NO